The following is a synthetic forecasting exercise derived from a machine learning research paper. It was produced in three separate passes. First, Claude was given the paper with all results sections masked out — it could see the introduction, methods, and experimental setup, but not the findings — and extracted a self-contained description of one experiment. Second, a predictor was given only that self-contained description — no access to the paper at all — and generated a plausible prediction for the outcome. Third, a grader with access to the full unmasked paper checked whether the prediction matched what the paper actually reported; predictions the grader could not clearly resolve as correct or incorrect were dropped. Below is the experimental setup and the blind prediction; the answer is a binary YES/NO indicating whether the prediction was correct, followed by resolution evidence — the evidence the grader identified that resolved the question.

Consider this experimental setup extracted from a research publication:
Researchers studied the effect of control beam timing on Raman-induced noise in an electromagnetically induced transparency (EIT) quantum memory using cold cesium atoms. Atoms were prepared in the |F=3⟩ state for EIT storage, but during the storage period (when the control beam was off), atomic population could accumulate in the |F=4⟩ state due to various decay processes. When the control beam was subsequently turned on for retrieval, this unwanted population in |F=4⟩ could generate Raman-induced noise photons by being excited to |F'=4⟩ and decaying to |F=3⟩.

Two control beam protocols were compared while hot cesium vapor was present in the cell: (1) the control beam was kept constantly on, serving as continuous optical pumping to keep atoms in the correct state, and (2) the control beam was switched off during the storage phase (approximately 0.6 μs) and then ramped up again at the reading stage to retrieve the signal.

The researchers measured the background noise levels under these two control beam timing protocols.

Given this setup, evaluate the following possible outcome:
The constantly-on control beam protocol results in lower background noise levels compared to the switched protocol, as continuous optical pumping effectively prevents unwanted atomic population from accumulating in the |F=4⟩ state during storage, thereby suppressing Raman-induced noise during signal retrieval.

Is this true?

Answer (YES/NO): YES